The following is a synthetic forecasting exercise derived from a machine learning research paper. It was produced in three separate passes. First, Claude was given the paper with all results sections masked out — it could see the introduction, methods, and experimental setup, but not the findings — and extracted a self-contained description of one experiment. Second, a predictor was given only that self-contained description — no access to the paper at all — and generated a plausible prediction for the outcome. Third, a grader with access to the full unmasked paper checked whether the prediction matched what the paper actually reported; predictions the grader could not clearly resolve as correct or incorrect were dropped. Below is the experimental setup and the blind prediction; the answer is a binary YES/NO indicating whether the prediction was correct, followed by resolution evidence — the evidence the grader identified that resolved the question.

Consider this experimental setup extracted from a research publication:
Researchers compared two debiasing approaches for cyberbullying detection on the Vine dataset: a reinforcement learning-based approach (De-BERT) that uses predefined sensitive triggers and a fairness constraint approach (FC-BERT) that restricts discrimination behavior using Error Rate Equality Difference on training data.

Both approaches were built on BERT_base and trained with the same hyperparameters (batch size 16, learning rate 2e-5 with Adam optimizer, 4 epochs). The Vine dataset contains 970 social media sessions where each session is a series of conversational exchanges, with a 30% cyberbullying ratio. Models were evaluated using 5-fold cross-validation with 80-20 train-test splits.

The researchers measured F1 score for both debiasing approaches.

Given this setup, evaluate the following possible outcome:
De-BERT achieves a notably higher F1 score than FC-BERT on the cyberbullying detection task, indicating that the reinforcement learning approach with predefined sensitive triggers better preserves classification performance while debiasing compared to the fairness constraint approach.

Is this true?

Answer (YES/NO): YES